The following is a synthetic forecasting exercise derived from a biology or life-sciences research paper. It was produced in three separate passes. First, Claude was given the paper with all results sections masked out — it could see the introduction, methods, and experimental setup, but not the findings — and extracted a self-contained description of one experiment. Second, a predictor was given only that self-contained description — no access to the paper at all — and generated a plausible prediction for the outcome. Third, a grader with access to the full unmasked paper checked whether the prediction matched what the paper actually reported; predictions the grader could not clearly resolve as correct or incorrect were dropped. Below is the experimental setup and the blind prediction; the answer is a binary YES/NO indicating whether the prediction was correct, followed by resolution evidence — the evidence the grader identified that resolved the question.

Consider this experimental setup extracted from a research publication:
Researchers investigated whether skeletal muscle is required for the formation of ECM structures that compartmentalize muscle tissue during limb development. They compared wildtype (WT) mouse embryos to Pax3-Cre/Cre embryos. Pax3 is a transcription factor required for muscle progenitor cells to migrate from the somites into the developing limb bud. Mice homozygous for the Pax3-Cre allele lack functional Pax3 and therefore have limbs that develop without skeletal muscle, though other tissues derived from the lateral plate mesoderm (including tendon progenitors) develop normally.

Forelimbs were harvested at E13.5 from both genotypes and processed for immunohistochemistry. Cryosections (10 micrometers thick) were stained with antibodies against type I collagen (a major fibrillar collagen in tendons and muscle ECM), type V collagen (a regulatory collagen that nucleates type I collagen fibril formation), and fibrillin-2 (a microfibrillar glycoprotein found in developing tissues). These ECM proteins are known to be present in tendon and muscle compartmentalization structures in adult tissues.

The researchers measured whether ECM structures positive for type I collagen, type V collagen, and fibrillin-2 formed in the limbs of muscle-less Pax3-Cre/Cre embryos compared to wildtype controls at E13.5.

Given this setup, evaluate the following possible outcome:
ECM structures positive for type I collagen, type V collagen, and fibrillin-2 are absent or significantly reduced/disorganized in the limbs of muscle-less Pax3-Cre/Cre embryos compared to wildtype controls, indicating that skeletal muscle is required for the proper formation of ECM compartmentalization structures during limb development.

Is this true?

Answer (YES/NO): NO